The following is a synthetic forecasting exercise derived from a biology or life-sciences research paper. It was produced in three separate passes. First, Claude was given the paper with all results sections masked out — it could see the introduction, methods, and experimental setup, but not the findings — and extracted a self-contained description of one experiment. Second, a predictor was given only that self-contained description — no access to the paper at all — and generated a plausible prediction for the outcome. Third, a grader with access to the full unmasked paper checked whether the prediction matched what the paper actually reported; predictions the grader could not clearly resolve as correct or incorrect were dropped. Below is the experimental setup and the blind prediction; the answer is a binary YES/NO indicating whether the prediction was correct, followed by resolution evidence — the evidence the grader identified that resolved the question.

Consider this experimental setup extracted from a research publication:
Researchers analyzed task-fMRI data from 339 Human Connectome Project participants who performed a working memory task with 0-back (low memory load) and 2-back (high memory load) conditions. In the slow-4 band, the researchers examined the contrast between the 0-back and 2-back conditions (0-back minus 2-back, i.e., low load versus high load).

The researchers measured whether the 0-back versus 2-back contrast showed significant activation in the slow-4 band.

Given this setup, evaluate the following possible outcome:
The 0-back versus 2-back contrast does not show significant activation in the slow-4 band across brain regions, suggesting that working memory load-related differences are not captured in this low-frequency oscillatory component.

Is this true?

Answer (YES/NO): NO